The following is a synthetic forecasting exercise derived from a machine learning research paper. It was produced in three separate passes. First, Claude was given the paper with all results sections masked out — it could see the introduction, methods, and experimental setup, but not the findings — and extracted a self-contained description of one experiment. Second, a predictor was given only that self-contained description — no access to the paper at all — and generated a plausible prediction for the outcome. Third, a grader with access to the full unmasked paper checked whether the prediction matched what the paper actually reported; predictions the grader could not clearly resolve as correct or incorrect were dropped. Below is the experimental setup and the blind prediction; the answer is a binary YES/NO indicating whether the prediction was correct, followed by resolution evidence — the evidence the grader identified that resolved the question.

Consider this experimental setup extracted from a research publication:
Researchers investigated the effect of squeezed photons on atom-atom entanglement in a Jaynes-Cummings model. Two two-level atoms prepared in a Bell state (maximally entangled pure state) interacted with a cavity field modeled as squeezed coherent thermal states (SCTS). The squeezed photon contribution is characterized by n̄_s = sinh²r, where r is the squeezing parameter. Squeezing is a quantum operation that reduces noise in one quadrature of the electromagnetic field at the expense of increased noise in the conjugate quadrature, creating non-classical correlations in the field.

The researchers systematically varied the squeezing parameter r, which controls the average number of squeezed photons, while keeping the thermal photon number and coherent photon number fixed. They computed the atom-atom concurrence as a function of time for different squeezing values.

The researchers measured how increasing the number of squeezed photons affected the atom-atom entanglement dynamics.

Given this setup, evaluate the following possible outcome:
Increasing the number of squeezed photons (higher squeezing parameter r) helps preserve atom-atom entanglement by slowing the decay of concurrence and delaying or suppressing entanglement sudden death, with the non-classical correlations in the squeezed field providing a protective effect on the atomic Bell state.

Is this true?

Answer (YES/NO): YES